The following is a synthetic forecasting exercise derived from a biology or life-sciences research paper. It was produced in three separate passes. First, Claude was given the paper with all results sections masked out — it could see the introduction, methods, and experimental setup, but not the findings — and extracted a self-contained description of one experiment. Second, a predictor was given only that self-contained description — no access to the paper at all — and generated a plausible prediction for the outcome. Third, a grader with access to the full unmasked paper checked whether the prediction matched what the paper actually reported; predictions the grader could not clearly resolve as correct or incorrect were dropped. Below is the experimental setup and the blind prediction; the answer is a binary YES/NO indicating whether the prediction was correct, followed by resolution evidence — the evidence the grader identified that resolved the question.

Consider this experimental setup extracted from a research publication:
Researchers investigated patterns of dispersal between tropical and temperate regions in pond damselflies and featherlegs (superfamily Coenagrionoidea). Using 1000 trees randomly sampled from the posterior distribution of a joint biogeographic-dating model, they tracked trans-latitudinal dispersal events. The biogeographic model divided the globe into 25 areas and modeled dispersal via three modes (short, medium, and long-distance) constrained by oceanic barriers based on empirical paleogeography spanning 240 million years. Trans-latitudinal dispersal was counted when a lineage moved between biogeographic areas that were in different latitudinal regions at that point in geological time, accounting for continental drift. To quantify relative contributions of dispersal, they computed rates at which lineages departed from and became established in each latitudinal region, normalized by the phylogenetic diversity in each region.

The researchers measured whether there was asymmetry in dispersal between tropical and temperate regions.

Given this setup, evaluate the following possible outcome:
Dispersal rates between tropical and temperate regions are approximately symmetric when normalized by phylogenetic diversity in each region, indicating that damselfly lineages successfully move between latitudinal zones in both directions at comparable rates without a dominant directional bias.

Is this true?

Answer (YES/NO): NO